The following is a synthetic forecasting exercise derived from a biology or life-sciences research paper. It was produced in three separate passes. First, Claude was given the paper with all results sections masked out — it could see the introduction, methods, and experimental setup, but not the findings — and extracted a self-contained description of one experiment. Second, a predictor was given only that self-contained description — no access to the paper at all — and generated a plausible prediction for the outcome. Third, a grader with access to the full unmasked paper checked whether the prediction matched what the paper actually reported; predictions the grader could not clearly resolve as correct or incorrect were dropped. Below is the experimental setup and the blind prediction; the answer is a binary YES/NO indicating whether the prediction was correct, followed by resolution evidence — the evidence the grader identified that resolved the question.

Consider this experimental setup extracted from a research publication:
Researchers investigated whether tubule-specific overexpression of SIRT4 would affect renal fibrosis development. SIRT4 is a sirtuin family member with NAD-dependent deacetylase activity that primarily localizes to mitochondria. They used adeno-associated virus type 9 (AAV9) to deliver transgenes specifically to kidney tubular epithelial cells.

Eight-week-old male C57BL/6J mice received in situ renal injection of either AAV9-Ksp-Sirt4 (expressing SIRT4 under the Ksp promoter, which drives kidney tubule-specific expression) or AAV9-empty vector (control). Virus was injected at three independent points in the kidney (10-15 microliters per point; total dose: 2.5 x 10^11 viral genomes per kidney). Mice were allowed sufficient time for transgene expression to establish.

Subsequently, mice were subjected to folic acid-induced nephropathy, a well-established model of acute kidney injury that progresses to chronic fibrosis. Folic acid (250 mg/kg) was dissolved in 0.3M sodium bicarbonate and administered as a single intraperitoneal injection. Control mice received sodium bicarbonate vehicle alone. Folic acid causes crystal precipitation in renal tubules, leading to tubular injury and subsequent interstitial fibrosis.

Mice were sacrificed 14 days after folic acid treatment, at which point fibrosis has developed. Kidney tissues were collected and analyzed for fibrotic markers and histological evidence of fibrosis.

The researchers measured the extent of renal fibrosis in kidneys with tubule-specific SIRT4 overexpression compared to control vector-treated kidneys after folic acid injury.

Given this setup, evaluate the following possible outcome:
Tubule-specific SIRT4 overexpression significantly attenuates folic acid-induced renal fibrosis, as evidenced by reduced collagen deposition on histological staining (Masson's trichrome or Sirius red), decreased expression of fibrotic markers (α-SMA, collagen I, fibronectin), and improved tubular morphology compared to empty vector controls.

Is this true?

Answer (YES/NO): NO